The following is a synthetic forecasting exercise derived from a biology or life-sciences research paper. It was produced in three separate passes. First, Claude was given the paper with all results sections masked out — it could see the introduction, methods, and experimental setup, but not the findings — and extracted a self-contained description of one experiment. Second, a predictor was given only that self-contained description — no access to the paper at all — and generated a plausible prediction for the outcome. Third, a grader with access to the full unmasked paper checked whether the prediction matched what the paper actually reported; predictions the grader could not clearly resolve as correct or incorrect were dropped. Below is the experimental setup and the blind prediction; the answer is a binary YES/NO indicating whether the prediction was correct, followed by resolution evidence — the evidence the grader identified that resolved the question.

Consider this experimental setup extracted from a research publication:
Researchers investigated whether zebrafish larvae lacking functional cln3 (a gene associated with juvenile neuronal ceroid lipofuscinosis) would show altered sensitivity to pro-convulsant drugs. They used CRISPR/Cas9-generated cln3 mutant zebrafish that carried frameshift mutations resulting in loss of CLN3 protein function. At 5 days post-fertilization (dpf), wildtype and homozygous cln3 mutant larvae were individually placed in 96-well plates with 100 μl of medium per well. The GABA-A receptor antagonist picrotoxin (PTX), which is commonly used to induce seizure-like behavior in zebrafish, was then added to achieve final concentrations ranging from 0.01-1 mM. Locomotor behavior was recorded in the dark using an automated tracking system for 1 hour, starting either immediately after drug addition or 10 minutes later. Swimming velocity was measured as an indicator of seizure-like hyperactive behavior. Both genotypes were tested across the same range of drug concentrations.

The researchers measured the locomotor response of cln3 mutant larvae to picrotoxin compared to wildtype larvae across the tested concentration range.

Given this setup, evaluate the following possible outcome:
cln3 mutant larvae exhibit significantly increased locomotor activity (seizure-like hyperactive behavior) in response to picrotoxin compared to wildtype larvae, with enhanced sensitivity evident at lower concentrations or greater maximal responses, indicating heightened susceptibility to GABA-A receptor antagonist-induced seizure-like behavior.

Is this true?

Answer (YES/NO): NO